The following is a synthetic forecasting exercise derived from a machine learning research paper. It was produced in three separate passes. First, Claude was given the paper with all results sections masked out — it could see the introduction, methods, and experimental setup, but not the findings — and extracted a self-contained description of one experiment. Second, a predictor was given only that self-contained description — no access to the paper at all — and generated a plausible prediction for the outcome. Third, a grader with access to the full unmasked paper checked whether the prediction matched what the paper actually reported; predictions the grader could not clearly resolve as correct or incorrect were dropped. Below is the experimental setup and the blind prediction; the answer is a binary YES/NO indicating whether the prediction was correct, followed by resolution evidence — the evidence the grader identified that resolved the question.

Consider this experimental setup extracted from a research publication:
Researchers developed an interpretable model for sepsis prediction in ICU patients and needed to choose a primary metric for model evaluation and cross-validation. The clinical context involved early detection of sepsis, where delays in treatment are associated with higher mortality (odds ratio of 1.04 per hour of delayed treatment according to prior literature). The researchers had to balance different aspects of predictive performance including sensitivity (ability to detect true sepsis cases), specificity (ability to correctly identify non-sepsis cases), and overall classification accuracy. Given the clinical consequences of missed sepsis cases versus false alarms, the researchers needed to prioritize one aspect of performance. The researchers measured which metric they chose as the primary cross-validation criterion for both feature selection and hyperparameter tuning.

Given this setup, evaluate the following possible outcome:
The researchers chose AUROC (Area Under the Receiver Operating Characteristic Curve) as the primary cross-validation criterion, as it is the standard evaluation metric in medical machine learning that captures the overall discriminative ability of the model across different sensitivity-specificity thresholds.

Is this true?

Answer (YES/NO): NO